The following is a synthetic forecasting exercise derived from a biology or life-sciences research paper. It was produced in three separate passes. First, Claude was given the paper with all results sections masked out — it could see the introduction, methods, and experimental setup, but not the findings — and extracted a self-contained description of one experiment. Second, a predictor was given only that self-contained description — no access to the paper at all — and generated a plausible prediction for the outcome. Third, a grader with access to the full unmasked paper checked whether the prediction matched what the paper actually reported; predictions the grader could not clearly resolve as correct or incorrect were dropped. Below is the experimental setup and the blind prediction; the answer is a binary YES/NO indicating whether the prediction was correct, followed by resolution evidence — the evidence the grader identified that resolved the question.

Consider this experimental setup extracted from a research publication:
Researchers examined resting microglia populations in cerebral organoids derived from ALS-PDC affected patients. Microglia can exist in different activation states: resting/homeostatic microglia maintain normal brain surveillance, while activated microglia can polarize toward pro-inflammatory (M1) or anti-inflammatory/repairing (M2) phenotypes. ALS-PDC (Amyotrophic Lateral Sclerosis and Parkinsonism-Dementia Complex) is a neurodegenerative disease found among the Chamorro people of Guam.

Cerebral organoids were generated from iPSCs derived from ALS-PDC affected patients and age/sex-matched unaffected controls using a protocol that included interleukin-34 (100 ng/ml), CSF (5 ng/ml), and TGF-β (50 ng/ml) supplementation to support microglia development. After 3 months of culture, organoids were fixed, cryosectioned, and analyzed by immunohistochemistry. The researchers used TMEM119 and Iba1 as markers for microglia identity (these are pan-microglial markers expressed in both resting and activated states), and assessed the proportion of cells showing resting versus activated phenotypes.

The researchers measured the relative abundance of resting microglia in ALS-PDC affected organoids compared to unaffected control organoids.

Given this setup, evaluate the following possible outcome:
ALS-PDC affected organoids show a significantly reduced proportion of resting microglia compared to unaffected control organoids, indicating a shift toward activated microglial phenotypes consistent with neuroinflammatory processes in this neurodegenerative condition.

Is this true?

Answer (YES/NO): YES